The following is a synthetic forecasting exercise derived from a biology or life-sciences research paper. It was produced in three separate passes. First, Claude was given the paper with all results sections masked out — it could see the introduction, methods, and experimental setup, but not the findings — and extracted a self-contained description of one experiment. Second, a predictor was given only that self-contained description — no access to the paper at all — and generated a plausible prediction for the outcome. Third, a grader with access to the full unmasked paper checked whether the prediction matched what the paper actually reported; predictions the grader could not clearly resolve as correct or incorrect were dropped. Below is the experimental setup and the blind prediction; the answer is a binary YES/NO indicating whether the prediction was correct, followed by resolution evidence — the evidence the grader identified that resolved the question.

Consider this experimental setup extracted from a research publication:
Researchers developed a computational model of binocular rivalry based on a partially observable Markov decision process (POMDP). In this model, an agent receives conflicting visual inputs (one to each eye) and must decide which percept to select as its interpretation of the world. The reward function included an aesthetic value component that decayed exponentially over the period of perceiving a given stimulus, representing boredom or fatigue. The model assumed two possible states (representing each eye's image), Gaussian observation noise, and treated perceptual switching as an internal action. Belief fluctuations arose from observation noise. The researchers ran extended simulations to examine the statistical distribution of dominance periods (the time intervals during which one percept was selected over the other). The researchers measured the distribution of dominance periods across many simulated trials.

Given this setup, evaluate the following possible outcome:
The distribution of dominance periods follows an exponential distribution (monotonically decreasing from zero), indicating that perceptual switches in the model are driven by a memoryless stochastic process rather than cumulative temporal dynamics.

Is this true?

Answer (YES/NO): NO